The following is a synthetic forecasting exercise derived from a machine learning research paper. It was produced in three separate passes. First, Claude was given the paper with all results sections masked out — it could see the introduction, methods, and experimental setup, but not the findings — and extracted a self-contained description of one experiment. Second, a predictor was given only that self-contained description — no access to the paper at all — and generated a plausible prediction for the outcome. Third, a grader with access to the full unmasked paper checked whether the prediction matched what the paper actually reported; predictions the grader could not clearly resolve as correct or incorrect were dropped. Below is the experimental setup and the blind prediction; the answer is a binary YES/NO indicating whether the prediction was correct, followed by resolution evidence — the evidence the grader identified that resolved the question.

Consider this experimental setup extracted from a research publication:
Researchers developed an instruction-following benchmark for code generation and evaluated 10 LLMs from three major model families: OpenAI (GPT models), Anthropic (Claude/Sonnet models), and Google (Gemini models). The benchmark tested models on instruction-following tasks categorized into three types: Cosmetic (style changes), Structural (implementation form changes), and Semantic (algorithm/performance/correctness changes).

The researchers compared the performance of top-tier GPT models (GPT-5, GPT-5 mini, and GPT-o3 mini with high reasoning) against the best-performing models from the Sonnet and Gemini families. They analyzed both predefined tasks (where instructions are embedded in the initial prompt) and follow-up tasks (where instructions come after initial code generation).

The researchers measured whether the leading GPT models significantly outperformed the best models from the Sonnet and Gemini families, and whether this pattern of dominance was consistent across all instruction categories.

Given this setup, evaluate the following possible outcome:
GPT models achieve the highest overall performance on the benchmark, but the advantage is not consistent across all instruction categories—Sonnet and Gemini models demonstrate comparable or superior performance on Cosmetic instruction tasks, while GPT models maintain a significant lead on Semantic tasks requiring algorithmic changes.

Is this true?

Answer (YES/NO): NO